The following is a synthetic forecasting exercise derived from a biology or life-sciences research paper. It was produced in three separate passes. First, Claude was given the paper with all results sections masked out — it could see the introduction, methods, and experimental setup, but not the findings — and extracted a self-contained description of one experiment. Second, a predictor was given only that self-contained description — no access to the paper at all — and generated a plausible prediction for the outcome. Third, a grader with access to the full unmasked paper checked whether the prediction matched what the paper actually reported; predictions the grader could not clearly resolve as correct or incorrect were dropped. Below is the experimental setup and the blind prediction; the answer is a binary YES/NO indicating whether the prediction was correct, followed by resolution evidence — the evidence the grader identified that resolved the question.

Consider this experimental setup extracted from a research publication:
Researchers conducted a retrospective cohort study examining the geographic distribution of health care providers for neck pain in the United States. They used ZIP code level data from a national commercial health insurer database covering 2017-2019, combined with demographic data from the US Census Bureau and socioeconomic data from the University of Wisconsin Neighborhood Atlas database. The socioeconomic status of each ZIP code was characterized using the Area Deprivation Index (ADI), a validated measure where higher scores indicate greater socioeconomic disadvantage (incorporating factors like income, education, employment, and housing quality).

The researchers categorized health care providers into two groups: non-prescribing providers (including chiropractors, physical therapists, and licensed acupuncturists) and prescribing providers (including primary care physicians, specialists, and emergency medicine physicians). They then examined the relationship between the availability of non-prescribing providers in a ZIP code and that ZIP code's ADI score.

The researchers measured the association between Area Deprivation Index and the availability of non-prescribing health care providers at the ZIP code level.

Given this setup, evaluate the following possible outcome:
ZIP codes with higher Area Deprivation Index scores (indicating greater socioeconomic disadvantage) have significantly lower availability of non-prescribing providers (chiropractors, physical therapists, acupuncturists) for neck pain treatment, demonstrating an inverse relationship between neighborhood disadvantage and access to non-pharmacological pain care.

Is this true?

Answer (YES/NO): YES